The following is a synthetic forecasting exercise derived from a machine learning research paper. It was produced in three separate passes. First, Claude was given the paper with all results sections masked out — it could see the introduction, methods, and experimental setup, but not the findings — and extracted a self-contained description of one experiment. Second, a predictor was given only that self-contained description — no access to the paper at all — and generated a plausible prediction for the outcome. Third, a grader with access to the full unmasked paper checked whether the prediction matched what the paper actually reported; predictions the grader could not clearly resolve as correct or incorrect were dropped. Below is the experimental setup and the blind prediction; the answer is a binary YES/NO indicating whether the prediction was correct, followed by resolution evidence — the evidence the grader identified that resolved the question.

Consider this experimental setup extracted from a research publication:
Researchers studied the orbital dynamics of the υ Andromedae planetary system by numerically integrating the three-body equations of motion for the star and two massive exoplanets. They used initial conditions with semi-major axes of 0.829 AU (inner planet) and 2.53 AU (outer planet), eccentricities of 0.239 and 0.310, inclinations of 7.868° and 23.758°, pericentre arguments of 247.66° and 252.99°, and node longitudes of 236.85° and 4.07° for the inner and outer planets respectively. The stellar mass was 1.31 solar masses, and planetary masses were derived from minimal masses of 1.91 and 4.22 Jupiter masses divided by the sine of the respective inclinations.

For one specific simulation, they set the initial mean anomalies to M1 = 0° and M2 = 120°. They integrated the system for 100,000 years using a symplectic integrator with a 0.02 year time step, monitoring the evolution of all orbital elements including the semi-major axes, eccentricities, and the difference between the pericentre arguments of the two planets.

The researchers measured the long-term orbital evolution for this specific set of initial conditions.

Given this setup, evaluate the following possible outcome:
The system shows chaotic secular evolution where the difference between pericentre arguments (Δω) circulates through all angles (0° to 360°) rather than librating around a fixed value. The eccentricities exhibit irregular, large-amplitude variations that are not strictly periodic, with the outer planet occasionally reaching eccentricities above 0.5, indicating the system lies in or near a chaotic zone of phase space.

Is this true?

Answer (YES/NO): NO